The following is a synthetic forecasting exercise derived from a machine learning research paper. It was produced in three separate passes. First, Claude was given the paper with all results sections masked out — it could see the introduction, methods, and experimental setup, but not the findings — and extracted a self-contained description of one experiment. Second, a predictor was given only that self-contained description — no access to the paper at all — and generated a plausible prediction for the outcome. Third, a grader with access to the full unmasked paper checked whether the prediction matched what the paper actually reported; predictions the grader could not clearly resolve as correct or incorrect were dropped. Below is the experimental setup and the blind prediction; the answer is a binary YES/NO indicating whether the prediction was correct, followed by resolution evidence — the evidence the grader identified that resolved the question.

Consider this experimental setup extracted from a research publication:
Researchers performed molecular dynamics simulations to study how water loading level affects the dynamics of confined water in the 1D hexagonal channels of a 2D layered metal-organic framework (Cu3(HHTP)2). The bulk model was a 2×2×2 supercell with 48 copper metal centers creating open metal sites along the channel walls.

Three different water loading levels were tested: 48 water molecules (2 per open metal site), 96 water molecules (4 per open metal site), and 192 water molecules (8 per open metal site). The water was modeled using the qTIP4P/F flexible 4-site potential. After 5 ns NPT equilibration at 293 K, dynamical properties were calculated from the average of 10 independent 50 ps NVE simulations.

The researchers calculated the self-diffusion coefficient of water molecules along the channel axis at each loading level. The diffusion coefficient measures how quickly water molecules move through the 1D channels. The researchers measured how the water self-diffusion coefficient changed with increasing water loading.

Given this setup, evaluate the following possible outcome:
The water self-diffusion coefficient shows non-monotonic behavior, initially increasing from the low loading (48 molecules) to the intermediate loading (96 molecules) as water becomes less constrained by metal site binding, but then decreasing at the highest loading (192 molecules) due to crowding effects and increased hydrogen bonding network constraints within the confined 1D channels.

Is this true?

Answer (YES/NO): NO